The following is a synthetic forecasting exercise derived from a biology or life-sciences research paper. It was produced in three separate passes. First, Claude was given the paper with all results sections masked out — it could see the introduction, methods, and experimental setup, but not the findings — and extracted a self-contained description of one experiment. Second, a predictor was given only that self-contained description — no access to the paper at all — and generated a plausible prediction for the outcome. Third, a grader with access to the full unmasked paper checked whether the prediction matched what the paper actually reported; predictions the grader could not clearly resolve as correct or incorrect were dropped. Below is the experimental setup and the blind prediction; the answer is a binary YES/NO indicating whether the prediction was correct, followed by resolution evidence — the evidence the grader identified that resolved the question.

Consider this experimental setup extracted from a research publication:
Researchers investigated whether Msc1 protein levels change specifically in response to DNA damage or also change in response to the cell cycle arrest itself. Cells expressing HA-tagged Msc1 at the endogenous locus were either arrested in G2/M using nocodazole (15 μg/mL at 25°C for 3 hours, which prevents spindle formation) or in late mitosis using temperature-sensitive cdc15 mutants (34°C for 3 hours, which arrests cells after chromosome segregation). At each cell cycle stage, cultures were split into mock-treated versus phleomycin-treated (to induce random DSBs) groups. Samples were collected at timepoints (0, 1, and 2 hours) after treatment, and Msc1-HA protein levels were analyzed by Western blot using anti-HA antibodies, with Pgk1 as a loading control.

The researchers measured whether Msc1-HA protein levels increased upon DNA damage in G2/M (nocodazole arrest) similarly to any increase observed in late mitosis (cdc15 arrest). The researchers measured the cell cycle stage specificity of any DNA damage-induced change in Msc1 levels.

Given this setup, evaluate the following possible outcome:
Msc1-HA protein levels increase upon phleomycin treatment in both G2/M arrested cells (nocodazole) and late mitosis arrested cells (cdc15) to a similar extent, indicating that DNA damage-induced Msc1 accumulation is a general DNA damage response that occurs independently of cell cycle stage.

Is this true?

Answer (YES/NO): NO